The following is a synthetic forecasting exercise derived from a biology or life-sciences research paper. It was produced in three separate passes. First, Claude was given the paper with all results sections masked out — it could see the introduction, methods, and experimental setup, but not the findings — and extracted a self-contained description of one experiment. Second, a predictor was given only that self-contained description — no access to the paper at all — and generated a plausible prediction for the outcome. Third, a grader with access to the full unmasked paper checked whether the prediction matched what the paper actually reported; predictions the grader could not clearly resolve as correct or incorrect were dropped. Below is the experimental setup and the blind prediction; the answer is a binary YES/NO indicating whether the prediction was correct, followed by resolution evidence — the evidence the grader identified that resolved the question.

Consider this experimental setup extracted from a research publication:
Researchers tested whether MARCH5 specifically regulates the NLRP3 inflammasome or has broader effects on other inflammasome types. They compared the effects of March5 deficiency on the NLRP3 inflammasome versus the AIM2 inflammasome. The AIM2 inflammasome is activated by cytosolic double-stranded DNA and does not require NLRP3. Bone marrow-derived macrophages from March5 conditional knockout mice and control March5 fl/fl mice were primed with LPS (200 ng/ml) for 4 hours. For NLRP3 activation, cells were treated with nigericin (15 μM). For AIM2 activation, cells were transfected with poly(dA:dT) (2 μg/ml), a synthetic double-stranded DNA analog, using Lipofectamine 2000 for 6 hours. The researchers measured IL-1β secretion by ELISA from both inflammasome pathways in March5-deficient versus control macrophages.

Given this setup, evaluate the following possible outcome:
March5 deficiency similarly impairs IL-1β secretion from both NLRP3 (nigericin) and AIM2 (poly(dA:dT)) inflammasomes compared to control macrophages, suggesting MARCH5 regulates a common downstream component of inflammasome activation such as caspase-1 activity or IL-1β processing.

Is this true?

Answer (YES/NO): NO